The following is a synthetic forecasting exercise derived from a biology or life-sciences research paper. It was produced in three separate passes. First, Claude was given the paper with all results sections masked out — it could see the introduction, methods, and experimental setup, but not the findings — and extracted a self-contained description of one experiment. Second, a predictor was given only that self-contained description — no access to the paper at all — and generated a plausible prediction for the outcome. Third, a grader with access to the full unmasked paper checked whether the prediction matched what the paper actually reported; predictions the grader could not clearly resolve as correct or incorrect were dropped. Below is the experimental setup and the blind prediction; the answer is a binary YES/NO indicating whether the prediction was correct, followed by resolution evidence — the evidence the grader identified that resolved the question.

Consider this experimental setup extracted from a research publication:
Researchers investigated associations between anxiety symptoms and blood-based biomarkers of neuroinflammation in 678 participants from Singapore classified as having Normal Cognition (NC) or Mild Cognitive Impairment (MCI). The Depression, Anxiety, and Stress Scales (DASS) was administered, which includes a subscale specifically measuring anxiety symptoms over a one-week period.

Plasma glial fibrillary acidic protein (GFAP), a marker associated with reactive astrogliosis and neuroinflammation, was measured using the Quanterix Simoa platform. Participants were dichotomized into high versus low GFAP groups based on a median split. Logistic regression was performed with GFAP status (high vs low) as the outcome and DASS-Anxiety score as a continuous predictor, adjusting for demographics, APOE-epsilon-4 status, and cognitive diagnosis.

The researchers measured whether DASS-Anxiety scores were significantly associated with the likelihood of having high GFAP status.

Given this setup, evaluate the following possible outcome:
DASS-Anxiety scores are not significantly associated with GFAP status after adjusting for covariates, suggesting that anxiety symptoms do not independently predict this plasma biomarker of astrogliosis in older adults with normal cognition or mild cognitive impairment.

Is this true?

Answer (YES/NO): NO